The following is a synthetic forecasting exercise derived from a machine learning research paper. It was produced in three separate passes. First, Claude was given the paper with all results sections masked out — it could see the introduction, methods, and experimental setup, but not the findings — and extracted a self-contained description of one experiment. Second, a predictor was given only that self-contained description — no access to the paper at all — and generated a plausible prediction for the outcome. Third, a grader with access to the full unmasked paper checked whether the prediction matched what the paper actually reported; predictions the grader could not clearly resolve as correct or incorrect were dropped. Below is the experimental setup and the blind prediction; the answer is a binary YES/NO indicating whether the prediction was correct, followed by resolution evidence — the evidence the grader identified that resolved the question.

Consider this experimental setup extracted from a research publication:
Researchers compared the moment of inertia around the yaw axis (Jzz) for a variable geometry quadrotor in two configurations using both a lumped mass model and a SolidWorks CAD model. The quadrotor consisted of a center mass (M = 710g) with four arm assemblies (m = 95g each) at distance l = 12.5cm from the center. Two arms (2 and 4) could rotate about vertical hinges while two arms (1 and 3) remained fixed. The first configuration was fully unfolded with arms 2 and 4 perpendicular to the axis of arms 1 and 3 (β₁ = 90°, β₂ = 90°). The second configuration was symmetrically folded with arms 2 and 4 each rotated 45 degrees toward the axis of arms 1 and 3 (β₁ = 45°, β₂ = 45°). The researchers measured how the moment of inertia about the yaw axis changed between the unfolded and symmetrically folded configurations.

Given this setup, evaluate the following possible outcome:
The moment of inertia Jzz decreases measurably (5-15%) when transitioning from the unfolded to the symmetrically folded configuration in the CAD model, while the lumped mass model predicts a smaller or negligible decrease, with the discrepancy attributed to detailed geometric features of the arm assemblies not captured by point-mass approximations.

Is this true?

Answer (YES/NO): NO